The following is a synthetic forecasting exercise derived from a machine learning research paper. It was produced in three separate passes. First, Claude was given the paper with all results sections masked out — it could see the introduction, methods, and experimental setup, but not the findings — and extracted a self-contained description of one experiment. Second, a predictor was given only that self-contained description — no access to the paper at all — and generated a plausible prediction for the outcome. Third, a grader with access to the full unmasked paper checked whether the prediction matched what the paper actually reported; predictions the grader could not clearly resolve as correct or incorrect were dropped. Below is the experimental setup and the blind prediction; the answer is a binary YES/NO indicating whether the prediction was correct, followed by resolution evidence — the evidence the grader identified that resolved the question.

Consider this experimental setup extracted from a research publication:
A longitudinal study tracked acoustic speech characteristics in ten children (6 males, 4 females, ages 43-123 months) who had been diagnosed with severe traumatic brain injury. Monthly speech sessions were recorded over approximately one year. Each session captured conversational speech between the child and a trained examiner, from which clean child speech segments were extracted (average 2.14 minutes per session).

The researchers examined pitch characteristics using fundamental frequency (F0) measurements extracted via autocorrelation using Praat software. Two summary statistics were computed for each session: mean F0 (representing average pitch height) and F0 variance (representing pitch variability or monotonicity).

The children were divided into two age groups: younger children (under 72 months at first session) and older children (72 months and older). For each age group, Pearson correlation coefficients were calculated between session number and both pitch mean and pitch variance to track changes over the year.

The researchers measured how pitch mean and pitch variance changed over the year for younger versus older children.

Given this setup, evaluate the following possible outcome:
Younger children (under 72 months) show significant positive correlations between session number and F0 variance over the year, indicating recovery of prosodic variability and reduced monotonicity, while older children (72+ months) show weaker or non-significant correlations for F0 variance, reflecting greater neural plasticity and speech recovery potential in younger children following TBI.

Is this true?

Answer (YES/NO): NO